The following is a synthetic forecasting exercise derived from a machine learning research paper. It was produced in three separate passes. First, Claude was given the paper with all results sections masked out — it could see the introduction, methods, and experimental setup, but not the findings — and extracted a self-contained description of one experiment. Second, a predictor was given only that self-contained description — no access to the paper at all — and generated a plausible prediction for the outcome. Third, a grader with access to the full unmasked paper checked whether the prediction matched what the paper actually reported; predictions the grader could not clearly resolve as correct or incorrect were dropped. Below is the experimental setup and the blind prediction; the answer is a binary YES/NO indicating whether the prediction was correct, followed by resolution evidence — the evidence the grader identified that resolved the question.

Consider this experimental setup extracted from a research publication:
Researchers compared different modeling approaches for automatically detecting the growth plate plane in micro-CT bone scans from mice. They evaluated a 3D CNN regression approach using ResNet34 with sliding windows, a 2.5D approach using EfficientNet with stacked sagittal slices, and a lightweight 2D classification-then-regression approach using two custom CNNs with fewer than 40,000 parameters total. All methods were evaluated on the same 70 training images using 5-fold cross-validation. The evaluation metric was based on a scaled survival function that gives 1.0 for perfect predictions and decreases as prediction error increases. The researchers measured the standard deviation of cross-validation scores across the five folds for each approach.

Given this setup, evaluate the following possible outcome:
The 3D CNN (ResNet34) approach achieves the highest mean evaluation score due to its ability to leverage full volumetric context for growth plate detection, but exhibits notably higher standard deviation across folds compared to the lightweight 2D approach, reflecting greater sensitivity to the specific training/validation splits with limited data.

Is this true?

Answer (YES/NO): NO